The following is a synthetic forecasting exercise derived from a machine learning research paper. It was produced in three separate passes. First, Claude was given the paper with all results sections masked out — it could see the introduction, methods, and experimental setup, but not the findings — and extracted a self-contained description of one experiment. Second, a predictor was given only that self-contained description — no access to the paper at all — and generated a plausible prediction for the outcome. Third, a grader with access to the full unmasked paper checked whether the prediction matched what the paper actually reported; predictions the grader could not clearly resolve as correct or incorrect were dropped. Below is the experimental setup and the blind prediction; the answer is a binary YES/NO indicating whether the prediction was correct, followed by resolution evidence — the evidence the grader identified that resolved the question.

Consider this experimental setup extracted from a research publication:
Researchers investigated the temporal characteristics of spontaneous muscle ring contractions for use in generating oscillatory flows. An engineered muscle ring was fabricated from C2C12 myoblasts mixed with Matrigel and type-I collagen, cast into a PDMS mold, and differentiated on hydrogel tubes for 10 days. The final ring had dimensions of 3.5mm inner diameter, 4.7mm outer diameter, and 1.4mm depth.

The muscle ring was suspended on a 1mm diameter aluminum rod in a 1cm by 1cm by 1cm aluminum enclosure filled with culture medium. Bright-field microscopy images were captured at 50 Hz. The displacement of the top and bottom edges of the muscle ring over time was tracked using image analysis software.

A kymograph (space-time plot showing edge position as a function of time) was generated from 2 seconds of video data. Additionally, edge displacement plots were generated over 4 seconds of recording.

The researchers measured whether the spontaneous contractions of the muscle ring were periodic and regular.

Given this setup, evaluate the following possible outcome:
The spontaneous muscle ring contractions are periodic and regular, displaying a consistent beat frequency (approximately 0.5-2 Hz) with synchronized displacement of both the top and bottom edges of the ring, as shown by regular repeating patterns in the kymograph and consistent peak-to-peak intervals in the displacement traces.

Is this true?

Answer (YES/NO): NO